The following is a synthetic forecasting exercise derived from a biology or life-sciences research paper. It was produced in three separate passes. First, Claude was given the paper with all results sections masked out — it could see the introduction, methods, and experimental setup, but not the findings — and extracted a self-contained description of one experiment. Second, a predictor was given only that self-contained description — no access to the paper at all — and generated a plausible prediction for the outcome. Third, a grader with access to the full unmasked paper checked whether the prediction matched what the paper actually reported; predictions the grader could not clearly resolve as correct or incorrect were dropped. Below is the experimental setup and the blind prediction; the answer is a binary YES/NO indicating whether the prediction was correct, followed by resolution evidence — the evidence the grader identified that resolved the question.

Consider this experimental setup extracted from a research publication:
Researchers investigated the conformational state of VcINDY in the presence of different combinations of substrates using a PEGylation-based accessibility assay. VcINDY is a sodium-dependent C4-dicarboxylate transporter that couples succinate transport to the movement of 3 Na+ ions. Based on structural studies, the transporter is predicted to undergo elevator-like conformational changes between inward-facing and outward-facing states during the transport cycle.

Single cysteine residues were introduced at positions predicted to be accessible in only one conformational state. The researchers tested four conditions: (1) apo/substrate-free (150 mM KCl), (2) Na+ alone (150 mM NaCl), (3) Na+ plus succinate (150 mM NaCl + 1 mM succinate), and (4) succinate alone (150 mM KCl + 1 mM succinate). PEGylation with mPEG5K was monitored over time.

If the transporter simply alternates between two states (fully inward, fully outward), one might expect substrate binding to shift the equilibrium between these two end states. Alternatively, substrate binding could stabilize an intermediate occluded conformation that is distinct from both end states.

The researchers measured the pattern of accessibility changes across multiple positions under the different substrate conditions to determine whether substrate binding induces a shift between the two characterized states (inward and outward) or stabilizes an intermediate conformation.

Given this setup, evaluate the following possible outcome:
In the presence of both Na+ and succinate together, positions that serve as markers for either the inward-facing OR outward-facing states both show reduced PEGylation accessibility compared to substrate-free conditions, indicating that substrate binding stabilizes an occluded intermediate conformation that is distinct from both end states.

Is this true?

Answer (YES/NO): YES